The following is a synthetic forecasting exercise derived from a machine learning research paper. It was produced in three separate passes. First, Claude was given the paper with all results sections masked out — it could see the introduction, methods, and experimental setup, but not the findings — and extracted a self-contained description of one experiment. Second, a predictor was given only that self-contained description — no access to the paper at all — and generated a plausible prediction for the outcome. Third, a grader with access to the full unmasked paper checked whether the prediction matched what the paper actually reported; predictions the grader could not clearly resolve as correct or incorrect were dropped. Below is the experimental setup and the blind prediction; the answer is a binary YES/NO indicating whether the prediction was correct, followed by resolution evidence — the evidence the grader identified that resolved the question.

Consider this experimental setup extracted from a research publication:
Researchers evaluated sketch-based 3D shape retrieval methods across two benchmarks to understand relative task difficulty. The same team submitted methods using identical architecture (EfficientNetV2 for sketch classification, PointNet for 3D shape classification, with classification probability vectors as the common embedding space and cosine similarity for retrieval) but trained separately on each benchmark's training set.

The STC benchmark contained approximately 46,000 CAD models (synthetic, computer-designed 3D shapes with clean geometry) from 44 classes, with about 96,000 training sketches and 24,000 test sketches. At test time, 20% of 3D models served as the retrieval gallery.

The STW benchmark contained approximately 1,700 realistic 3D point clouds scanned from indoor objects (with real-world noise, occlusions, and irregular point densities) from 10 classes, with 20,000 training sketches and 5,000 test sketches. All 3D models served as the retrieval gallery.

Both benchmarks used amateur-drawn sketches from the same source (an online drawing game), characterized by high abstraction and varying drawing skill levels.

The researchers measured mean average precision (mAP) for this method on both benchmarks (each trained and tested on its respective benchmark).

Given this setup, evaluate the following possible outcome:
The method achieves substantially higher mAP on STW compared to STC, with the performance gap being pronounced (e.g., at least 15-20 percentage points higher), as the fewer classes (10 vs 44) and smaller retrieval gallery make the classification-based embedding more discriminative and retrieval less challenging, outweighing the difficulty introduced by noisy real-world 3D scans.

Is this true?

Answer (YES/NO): NO